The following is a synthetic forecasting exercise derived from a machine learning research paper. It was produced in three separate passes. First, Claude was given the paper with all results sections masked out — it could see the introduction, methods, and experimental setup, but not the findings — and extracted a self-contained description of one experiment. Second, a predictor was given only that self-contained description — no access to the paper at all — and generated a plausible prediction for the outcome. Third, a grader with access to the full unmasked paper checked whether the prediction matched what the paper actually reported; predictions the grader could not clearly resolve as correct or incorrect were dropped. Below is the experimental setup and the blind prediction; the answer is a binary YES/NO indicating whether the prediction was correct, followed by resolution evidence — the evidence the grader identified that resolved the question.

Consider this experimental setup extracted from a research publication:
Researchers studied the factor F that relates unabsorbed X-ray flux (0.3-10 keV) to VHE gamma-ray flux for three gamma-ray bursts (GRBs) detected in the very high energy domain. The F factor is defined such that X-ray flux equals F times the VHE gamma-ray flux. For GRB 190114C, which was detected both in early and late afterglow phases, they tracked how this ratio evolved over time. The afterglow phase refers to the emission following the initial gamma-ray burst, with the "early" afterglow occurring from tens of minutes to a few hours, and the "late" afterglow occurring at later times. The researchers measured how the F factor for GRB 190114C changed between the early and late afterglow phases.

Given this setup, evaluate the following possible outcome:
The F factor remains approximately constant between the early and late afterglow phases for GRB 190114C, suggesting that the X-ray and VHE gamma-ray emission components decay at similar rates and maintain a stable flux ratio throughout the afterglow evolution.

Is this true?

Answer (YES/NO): NO